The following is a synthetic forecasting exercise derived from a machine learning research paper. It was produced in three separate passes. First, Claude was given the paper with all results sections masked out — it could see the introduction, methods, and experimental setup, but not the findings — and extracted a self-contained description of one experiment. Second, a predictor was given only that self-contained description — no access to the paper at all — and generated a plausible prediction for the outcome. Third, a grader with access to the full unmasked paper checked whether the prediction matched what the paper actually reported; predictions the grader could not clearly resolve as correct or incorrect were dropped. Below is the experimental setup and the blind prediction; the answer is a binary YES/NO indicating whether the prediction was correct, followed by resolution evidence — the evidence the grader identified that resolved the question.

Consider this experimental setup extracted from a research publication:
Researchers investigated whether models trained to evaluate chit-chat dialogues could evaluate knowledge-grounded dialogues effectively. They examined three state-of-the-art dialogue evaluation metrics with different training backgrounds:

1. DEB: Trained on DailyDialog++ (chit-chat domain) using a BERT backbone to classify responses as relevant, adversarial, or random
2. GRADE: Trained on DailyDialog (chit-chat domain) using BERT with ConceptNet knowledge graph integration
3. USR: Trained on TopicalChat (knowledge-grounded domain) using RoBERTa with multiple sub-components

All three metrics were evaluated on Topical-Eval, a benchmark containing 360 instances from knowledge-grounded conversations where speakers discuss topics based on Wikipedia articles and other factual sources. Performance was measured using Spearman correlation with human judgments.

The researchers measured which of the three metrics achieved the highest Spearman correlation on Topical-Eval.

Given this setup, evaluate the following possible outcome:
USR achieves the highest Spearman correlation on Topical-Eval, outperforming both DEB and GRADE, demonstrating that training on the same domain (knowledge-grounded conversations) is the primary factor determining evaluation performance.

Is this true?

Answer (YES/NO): YES